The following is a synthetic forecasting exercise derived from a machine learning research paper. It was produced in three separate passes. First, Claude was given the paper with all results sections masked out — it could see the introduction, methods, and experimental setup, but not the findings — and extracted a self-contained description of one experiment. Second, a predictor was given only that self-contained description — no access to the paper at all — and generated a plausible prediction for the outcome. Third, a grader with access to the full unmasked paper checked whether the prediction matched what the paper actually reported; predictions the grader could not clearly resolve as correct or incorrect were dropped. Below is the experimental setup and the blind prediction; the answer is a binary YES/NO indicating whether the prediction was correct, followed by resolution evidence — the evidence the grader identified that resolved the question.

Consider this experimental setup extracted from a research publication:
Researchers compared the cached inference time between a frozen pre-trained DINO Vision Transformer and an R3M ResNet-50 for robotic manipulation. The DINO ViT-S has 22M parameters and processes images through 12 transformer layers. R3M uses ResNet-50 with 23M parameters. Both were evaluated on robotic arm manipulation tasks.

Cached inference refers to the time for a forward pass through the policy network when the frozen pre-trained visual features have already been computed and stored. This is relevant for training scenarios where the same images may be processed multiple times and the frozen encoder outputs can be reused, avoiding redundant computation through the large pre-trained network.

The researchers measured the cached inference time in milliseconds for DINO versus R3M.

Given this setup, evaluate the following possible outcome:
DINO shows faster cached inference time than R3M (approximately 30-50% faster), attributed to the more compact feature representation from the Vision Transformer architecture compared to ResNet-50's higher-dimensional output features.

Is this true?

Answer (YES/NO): NO